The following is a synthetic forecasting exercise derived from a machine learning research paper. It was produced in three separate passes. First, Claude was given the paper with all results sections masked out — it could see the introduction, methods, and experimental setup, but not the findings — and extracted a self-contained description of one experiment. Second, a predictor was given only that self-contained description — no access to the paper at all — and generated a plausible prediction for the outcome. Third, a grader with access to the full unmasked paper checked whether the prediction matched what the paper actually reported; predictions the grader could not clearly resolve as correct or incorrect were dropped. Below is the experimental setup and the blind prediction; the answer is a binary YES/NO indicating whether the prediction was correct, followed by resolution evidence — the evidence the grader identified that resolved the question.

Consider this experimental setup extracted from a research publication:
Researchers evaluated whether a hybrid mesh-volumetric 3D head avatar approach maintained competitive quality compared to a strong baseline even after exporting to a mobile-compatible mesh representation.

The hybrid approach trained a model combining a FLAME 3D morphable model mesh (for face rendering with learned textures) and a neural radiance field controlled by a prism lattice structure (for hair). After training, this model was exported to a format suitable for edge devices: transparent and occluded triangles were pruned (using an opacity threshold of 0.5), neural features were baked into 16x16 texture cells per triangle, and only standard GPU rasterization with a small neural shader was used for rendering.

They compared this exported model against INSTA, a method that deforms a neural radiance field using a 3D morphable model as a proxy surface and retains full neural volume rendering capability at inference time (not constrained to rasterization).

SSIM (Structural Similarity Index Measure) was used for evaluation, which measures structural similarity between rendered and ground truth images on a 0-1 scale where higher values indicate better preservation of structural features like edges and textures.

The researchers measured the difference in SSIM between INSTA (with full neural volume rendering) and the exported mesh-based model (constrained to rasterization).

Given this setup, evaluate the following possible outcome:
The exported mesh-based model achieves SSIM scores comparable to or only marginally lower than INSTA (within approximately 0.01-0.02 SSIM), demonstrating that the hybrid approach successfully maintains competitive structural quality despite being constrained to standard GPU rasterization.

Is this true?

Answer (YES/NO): NO